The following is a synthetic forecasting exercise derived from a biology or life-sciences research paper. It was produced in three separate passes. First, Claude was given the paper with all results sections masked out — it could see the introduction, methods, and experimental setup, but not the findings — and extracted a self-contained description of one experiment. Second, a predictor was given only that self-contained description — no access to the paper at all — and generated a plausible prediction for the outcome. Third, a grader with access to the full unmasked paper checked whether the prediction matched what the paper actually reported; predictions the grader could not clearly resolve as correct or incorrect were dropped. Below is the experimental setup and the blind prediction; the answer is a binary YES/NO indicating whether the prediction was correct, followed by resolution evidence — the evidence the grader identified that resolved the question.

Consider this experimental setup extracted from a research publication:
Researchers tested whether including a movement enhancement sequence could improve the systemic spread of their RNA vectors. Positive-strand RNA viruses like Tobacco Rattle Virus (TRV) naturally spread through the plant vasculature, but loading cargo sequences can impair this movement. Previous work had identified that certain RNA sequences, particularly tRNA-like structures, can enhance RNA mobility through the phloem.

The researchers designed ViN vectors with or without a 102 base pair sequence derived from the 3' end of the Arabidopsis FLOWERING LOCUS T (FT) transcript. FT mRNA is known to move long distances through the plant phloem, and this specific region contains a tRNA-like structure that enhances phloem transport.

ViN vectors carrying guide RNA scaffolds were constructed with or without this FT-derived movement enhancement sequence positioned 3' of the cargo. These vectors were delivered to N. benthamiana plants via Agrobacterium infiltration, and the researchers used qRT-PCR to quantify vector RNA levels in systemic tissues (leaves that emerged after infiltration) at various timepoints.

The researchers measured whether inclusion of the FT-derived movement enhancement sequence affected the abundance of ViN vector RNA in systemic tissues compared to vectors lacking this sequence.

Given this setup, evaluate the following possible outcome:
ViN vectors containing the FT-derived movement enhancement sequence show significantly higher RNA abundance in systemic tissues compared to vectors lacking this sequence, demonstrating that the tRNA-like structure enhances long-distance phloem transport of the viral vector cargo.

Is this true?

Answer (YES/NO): NO